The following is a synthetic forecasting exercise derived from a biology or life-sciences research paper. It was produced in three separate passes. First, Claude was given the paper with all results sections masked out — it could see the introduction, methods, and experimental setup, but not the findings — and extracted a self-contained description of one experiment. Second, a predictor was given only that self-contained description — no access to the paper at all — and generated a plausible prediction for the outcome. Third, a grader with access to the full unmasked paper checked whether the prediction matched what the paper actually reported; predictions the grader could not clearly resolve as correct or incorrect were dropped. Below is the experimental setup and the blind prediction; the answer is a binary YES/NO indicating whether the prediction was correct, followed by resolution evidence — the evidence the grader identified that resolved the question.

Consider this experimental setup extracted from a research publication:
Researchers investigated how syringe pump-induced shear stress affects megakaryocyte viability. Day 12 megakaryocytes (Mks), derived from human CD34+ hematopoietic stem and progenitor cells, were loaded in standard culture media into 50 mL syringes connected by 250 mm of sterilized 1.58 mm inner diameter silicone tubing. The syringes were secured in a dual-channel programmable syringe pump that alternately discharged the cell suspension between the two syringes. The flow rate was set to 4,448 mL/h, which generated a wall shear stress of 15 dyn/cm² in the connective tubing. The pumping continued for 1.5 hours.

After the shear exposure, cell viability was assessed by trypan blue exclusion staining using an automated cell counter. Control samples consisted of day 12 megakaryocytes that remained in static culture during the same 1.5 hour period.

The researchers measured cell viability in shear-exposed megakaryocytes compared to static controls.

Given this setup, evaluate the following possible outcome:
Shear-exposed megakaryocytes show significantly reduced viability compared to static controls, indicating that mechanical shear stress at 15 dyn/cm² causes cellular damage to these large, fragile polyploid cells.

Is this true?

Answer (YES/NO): NO